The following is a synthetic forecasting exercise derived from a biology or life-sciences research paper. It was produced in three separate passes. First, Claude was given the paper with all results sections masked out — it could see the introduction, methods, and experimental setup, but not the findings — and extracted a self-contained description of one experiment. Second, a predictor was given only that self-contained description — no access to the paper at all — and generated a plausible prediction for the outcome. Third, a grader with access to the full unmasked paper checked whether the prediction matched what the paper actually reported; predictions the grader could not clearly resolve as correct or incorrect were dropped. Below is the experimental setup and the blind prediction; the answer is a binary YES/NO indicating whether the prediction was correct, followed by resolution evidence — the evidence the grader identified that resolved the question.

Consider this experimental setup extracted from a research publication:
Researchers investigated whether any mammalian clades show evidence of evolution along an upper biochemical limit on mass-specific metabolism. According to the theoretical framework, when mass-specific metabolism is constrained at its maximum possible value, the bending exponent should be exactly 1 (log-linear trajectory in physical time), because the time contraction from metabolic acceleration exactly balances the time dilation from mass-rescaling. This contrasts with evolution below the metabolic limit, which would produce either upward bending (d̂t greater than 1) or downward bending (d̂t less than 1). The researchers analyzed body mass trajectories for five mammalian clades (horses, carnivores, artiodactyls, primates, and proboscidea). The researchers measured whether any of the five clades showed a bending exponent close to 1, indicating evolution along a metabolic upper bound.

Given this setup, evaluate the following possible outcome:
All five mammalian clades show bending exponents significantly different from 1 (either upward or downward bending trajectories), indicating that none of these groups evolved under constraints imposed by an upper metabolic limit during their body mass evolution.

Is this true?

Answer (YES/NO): YES